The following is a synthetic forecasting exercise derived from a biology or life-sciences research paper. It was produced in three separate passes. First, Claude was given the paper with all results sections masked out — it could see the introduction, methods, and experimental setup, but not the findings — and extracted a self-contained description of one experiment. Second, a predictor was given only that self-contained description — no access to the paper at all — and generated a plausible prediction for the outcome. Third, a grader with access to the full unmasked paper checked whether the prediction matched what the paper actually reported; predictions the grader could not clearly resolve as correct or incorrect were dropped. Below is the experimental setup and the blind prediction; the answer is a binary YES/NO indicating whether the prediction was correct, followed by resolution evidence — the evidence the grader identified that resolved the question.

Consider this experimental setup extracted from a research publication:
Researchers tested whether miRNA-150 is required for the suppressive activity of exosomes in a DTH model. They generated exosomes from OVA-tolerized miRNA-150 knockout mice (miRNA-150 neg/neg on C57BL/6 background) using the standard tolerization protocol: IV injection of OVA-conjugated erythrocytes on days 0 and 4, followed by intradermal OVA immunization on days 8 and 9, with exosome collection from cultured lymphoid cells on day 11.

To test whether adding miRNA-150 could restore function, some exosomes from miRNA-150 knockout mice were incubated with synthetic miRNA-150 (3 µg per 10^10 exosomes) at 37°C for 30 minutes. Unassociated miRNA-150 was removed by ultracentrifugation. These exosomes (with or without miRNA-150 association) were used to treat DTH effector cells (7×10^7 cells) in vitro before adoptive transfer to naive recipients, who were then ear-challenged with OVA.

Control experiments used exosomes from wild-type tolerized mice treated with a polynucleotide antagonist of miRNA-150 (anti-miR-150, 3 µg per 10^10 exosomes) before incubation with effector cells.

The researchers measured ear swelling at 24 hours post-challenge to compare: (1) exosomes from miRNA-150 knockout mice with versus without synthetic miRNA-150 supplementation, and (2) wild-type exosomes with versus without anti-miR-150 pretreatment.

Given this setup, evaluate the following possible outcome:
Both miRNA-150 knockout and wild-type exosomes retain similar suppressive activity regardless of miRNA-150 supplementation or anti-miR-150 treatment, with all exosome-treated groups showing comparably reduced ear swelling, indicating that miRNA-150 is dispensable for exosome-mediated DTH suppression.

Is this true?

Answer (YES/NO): NO